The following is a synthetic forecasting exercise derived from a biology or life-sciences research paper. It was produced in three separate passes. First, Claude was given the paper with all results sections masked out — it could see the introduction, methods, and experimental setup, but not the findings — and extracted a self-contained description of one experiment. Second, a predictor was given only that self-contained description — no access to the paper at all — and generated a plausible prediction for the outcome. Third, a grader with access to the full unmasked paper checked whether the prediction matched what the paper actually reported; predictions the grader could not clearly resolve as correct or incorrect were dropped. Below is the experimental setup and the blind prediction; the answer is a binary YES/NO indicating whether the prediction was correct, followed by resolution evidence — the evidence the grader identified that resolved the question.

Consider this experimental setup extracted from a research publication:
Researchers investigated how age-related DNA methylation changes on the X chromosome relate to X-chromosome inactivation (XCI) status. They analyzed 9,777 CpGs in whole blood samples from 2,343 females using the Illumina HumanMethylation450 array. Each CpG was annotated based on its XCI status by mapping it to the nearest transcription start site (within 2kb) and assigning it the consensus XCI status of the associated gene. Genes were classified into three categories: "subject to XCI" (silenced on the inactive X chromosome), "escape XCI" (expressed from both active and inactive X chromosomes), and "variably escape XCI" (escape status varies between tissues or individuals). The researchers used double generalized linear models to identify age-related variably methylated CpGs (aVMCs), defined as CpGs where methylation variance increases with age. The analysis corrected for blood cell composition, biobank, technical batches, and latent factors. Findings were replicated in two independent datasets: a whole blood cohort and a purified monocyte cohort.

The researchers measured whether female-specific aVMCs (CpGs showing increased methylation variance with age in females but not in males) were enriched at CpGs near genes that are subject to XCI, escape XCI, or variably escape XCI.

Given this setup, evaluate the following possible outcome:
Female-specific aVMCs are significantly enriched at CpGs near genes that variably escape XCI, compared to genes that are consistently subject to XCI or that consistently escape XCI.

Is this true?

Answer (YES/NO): NO